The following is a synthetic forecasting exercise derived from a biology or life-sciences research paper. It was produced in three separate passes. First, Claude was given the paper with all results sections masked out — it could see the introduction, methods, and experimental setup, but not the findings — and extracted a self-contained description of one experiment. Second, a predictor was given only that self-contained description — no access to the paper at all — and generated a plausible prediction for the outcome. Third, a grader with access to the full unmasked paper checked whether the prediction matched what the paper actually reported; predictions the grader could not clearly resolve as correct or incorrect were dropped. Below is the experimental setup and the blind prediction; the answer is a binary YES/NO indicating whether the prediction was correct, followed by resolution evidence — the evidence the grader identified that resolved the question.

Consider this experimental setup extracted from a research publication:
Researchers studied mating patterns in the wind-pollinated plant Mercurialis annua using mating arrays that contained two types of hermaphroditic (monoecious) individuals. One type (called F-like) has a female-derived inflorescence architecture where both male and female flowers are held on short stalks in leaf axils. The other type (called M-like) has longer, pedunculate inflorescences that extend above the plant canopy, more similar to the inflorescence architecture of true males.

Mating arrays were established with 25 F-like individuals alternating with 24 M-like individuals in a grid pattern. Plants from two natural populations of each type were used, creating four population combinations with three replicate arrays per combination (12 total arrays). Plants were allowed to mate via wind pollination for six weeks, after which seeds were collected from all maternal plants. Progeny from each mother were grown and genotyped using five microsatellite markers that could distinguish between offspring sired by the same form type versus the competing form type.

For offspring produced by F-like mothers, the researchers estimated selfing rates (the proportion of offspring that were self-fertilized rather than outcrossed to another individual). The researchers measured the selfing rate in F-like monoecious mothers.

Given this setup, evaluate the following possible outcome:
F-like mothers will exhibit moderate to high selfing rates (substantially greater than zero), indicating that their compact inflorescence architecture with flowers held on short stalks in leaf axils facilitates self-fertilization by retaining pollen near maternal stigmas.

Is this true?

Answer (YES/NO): NO